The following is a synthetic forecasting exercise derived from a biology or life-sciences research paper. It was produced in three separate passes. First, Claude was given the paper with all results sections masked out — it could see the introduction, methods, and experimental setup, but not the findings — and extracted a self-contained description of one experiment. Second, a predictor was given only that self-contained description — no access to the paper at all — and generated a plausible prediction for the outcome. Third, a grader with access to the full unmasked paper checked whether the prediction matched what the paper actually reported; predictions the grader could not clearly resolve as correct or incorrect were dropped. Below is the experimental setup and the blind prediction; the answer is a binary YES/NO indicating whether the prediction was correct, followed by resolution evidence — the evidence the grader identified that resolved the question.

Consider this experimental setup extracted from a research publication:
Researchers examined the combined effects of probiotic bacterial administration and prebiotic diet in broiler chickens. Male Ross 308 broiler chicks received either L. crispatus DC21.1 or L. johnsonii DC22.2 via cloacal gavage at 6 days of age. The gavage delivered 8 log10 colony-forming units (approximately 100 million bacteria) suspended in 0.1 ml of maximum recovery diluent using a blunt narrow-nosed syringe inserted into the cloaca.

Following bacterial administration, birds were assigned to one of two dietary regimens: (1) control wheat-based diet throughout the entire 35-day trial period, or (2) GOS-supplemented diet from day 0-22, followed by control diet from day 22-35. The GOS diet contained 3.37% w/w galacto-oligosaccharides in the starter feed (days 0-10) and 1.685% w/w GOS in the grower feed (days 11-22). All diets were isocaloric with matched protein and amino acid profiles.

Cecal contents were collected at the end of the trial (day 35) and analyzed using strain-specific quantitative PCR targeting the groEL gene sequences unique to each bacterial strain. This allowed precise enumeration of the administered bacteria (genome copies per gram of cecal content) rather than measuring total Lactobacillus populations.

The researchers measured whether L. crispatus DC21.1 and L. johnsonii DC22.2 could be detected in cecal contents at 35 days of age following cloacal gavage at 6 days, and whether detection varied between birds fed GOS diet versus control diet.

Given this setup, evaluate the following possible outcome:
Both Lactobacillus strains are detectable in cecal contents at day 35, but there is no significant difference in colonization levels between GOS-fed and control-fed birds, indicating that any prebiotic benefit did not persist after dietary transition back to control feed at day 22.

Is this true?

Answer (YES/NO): NO